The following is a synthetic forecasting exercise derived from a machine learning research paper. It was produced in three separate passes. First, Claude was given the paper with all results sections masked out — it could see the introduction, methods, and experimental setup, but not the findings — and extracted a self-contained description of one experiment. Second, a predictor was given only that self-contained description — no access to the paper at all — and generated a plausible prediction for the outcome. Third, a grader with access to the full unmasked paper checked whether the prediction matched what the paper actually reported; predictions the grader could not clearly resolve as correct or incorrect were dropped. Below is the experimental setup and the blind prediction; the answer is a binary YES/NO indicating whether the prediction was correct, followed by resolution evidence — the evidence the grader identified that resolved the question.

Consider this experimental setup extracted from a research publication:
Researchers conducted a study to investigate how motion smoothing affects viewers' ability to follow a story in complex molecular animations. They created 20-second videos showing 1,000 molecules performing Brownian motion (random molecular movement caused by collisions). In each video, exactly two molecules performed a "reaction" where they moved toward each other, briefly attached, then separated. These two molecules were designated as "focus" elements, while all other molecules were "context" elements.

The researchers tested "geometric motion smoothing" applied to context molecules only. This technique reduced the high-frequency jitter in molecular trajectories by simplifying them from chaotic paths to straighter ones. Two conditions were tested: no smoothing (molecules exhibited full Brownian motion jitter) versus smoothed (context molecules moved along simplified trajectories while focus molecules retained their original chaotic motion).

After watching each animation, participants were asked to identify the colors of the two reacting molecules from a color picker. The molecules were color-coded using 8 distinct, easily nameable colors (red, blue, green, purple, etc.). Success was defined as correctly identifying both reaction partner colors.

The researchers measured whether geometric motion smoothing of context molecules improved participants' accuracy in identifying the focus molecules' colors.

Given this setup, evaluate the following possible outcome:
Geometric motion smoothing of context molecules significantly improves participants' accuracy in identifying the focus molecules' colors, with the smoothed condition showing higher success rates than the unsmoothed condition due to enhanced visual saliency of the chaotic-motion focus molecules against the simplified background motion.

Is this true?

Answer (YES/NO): NO